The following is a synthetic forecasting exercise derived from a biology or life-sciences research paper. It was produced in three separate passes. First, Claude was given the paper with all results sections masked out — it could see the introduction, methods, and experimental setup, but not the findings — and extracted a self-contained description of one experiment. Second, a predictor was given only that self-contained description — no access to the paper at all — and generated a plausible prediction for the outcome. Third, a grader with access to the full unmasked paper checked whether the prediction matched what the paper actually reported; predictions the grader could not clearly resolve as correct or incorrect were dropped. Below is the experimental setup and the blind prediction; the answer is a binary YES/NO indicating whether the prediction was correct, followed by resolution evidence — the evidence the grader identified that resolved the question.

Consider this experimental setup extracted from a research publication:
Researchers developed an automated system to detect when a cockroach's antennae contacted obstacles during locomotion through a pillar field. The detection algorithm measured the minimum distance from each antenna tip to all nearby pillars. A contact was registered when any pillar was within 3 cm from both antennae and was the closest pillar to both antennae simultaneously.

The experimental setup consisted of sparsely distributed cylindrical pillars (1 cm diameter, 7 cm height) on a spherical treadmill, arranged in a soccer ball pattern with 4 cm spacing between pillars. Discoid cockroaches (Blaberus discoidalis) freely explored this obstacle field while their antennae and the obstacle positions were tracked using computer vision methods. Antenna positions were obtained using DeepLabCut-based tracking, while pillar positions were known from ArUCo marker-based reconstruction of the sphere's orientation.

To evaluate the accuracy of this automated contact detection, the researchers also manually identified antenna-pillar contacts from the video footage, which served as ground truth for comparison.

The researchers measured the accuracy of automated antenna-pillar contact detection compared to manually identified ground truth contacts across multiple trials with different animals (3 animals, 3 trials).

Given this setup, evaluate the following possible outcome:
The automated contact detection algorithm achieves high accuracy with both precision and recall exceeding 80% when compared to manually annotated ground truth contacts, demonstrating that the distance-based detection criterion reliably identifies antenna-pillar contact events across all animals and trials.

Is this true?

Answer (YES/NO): NO